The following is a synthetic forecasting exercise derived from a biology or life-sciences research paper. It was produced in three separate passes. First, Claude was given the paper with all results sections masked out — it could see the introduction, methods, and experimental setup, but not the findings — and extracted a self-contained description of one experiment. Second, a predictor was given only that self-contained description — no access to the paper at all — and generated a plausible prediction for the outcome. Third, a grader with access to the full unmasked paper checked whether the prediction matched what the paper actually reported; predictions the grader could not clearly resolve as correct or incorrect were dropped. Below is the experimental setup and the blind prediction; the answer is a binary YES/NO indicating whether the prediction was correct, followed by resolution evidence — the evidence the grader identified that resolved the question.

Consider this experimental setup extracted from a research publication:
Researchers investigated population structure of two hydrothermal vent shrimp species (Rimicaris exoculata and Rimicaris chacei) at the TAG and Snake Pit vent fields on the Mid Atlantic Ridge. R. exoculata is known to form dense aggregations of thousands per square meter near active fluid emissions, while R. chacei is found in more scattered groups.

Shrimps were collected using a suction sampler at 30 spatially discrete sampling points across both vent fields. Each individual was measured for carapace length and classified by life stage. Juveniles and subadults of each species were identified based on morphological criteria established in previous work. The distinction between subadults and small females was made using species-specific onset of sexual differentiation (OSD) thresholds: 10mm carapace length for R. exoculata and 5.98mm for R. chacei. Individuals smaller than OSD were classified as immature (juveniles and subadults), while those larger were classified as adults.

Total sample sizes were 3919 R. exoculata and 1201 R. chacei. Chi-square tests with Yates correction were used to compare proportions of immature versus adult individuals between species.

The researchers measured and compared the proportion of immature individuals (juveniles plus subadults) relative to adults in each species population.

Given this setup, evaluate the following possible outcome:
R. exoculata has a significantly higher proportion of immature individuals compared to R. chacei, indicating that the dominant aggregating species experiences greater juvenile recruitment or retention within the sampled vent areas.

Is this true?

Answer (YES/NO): NO